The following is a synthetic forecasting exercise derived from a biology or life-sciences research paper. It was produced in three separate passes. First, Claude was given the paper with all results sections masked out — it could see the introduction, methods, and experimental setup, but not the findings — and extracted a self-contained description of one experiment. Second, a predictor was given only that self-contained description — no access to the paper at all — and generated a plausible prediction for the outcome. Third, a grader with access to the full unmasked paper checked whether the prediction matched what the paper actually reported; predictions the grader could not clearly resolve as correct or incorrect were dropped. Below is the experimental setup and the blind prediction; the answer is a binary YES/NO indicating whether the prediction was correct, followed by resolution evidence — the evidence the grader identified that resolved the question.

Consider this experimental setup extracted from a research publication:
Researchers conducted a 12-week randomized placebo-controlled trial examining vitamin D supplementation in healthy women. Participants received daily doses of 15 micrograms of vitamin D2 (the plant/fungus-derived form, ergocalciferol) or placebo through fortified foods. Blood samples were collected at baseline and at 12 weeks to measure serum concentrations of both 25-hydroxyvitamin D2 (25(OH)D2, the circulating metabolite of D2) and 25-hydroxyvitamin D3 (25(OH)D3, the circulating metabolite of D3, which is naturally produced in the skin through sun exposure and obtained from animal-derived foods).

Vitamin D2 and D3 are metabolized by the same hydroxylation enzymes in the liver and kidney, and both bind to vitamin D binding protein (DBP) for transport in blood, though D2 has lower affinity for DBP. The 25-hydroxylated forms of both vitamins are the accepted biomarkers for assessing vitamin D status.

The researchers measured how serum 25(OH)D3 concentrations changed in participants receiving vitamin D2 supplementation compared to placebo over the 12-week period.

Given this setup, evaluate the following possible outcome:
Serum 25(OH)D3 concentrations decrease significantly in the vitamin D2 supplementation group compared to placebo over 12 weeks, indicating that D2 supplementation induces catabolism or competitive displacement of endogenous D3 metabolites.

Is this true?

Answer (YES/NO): YES